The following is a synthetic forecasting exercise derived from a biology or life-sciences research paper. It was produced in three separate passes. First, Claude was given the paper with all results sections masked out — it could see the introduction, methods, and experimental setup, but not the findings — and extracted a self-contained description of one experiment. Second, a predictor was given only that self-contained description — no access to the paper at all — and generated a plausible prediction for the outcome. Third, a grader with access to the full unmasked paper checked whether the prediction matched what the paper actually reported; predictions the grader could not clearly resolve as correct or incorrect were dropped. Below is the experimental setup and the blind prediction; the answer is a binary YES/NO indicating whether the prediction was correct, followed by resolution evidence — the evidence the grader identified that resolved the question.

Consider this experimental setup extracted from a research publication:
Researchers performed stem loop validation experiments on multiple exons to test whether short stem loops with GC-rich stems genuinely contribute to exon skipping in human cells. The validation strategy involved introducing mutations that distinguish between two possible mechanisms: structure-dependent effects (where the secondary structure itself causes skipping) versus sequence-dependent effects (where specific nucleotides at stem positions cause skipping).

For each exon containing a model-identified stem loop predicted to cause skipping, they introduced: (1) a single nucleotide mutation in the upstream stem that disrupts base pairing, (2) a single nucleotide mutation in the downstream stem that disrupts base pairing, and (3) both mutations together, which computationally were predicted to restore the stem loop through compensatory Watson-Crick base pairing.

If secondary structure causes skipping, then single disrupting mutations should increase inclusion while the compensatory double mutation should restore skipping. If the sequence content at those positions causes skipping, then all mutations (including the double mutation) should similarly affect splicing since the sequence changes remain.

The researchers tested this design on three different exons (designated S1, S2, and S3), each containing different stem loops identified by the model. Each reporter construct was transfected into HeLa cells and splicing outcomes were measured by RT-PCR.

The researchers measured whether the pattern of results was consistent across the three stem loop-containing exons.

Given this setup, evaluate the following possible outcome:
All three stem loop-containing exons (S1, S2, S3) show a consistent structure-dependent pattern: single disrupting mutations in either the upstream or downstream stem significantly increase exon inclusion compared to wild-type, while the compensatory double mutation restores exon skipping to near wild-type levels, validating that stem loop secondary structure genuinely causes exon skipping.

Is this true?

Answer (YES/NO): YES